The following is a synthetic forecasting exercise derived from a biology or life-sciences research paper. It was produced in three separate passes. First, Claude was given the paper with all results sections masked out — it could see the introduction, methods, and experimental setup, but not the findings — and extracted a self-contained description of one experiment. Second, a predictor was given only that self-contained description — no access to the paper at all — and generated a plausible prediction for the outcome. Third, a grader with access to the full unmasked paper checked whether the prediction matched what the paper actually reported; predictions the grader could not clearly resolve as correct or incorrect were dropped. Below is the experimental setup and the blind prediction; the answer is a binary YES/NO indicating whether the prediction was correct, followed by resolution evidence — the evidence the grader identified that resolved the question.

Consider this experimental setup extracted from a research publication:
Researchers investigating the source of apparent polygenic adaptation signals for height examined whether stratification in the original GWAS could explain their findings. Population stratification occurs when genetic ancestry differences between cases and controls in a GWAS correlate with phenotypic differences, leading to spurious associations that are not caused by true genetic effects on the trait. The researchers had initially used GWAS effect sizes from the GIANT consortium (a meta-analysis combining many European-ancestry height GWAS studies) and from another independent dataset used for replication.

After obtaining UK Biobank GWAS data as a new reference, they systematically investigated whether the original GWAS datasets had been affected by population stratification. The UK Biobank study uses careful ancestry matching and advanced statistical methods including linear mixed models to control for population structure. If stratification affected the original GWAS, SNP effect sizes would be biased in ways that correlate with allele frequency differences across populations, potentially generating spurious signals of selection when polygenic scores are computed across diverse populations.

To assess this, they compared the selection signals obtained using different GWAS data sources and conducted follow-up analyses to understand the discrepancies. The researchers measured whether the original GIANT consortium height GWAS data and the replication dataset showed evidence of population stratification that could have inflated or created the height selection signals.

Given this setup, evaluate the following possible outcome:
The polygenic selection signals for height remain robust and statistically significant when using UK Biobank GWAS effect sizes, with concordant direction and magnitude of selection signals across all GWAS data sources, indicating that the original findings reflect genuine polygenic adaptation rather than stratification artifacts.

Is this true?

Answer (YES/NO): NO